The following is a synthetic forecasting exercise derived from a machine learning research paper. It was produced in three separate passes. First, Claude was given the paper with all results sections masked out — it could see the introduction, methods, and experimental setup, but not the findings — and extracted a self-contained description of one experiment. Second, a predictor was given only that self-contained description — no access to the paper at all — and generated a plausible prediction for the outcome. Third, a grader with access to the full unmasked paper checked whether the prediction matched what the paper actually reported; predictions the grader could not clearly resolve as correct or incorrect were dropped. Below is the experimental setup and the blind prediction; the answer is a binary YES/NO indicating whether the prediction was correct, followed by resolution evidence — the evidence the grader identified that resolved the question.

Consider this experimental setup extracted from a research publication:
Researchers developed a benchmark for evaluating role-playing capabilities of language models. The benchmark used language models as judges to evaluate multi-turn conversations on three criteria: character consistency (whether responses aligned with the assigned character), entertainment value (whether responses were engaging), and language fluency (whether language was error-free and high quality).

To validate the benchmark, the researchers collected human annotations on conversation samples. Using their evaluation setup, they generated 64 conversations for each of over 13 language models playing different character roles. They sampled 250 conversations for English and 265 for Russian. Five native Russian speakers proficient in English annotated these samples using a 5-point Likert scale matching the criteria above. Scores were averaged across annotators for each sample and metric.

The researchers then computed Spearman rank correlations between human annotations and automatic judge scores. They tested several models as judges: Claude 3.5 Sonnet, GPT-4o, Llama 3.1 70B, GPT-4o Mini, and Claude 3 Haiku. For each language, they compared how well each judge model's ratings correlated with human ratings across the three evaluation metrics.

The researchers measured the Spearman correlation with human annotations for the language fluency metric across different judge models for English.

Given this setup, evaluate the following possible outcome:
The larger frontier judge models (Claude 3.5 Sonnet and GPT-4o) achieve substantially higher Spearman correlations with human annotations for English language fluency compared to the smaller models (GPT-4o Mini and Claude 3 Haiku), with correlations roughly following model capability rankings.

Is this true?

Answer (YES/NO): NO